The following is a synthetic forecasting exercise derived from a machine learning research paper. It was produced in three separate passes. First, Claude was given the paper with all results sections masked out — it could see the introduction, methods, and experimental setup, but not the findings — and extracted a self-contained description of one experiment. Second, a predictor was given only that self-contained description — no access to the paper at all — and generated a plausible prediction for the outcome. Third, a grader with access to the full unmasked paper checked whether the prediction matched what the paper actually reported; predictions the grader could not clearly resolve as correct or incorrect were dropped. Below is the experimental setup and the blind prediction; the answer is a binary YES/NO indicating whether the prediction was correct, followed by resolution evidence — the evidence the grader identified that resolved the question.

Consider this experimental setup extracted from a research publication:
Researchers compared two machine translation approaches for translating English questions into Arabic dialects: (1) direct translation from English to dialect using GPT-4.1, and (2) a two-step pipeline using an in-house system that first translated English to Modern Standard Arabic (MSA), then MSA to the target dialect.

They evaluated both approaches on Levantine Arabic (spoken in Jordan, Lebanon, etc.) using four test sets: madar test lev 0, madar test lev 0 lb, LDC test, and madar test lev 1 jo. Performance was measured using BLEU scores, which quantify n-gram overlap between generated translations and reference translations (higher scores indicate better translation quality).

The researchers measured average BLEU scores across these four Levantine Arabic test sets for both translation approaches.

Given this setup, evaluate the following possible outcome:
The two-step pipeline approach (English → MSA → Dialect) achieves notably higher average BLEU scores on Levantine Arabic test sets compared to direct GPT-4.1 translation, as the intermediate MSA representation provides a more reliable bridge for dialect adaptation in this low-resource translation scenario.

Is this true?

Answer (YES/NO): NO